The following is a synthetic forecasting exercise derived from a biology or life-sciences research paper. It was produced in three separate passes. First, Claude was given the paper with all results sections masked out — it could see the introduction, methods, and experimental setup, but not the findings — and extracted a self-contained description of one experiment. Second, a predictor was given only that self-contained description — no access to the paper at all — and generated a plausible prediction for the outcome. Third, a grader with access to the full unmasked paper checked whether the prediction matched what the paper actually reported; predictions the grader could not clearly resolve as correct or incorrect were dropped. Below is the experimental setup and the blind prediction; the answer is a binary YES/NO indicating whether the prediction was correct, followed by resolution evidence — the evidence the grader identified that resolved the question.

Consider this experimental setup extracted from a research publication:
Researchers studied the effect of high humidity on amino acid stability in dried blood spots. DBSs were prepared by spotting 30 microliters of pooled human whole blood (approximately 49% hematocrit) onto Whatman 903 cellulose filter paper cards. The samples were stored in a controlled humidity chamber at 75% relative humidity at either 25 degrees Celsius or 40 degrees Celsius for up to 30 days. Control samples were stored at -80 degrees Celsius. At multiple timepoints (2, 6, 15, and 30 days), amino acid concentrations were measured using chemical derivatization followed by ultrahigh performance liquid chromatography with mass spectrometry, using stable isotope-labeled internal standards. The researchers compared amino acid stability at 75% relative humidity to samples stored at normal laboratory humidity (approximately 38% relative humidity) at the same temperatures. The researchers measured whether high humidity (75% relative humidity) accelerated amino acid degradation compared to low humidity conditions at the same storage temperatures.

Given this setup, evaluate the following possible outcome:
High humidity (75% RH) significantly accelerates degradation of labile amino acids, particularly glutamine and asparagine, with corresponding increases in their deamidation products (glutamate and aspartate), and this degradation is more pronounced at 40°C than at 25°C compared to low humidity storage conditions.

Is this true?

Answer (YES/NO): YES